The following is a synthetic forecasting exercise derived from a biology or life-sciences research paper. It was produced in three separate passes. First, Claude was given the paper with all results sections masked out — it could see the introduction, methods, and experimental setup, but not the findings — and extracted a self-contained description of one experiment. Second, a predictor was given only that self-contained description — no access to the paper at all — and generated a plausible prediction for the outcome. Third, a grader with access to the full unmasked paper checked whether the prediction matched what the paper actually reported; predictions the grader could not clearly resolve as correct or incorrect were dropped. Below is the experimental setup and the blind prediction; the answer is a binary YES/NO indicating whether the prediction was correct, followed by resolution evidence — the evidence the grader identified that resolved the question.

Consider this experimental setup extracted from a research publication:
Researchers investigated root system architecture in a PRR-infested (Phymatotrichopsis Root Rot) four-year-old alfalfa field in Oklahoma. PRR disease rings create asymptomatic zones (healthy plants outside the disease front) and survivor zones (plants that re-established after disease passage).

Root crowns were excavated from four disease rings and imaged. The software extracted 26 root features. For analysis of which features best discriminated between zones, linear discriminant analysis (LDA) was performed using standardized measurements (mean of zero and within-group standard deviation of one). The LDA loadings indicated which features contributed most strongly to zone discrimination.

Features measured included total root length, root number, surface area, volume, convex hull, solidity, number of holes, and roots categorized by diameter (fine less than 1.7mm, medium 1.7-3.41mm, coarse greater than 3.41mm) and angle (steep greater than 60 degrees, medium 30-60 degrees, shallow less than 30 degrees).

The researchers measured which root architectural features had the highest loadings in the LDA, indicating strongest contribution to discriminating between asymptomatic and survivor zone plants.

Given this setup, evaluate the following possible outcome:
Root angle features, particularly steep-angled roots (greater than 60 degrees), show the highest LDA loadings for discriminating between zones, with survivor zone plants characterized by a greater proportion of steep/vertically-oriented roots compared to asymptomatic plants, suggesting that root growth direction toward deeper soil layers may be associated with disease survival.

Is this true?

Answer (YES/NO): NO